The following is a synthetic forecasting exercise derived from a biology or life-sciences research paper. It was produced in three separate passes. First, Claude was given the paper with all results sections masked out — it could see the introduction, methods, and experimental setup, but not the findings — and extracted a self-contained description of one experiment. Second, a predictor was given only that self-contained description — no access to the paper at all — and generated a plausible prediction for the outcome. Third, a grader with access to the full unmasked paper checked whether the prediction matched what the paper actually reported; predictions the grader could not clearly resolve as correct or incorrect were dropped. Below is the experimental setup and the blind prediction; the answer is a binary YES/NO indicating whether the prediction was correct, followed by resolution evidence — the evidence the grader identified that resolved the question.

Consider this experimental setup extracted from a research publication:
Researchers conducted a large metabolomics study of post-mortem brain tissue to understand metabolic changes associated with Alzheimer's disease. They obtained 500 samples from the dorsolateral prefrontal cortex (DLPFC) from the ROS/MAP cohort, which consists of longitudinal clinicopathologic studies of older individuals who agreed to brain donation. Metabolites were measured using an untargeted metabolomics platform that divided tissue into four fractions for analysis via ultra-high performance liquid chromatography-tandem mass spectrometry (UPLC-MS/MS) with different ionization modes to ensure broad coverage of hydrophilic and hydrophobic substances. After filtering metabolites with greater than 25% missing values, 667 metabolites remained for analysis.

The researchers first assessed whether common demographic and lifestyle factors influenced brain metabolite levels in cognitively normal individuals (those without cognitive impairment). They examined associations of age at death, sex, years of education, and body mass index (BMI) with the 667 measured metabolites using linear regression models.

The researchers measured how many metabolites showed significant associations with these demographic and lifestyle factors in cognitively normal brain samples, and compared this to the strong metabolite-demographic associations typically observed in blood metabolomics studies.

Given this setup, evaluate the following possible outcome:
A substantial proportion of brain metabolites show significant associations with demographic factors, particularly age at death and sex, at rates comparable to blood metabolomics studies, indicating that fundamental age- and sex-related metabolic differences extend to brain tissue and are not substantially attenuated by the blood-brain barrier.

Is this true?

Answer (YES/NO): NO